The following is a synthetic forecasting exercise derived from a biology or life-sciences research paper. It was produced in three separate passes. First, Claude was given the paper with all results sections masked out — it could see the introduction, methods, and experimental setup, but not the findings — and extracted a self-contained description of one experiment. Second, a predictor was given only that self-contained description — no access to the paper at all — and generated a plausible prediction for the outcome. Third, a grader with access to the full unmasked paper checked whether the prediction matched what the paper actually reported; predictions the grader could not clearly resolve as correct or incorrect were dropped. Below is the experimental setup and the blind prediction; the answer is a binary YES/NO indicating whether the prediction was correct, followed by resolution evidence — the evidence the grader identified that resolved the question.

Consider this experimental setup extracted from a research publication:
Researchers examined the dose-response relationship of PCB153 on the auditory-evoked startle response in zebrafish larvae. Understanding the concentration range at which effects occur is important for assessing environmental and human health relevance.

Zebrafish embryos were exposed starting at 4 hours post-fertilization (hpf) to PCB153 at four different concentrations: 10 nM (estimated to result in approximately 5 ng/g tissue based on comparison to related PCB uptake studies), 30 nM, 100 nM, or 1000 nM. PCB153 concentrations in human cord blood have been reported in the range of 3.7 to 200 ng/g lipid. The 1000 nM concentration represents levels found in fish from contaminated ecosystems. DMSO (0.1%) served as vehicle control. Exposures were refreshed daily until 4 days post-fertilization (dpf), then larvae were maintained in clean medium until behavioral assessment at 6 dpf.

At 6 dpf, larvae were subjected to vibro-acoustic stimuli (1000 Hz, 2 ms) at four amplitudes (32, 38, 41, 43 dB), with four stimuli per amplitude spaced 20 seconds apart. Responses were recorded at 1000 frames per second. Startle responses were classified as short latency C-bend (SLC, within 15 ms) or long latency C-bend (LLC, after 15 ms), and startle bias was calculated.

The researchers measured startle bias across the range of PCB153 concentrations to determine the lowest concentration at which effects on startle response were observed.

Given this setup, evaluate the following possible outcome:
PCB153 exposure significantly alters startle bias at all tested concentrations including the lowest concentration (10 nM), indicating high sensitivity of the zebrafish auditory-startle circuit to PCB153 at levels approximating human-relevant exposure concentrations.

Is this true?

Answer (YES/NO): YES